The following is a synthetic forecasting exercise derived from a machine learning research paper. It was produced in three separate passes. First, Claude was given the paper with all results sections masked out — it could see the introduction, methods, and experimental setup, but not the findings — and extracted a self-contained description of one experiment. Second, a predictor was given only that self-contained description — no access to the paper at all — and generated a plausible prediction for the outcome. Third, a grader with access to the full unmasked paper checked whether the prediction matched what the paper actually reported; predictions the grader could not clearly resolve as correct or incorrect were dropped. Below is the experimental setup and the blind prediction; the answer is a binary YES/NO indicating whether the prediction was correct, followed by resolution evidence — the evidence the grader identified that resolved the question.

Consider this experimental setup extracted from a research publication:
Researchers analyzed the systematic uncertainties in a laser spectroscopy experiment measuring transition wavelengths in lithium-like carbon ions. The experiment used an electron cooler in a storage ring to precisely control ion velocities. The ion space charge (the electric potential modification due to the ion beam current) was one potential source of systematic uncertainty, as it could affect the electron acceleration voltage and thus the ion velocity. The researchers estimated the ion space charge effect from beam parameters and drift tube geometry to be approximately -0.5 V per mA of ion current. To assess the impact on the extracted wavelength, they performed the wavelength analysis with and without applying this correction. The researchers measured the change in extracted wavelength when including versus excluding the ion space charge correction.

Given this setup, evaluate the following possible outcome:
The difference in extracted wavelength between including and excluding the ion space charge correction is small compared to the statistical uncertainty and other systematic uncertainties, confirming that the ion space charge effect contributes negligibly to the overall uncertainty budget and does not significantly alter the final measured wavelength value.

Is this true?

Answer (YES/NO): YES